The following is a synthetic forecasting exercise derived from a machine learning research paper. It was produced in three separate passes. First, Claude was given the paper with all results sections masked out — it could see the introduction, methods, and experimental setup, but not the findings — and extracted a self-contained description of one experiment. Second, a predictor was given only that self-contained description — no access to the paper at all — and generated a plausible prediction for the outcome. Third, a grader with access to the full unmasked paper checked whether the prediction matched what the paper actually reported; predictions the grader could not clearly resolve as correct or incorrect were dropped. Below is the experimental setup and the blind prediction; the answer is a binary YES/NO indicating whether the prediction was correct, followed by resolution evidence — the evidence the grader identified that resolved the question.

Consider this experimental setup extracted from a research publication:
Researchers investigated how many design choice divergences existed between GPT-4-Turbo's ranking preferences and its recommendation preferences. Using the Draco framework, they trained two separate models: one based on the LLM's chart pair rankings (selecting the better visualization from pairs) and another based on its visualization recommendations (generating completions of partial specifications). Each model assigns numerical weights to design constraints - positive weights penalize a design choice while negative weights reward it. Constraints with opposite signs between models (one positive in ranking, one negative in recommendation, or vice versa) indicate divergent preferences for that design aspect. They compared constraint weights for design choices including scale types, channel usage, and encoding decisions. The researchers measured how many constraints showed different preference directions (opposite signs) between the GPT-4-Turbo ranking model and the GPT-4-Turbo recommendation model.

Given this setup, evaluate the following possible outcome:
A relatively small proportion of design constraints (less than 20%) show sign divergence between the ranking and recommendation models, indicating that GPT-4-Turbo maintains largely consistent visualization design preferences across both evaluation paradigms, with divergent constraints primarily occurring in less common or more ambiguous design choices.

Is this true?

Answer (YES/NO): NO